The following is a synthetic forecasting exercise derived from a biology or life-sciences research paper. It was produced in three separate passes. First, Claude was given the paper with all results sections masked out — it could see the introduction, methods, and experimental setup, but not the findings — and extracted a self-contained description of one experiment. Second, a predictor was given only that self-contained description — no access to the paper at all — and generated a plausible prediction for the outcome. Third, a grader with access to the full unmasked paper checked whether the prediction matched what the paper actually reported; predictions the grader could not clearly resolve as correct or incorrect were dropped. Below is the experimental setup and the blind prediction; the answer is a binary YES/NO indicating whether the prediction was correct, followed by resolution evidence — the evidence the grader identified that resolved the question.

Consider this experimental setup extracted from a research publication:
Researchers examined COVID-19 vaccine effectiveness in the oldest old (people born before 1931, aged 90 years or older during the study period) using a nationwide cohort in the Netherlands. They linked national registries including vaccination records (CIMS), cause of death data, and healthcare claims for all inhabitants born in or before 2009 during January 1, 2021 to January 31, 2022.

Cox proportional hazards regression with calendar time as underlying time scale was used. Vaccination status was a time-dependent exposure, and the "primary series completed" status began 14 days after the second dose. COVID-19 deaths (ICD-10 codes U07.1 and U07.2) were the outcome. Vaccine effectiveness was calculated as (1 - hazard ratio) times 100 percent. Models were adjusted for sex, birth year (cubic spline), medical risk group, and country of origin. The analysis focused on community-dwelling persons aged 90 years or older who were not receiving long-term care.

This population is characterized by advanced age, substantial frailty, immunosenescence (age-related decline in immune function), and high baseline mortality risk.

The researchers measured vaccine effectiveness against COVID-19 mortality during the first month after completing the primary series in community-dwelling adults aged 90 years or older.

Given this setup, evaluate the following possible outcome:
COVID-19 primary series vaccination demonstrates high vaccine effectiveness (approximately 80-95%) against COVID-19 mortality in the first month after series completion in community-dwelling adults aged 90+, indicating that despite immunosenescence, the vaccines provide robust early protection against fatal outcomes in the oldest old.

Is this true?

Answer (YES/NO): YES